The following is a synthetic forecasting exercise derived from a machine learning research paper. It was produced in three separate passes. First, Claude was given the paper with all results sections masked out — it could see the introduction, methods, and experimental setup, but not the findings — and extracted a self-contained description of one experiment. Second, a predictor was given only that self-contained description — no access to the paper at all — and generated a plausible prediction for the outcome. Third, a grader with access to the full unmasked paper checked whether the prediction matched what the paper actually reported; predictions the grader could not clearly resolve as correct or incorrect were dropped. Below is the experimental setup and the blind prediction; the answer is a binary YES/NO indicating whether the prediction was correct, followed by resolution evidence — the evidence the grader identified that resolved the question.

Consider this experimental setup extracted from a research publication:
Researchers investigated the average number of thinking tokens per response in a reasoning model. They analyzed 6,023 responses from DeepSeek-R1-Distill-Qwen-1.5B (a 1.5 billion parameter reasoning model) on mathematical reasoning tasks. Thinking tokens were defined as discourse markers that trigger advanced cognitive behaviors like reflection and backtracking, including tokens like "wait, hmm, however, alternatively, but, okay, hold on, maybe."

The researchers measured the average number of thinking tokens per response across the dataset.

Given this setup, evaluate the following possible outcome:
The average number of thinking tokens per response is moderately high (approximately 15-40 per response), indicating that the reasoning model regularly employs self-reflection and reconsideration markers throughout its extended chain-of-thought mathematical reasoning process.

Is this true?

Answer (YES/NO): NO